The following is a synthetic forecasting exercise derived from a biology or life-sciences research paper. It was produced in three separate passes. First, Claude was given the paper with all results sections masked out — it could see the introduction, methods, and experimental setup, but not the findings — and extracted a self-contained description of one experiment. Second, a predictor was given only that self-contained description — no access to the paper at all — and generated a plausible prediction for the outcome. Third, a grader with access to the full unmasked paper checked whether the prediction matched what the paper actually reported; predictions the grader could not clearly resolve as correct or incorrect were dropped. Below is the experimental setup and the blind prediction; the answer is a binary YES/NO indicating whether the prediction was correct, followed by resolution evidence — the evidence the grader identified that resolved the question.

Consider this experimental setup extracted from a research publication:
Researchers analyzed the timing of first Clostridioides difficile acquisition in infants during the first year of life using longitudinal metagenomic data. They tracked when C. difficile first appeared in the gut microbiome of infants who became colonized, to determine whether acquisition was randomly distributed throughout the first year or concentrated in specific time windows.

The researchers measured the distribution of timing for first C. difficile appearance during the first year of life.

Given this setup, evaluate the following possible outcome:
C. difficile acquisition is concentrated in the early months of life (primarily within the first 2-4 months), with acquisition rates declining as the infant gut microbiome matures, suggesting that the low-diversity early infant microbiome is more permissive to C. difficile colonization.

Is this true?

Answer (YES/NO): NO